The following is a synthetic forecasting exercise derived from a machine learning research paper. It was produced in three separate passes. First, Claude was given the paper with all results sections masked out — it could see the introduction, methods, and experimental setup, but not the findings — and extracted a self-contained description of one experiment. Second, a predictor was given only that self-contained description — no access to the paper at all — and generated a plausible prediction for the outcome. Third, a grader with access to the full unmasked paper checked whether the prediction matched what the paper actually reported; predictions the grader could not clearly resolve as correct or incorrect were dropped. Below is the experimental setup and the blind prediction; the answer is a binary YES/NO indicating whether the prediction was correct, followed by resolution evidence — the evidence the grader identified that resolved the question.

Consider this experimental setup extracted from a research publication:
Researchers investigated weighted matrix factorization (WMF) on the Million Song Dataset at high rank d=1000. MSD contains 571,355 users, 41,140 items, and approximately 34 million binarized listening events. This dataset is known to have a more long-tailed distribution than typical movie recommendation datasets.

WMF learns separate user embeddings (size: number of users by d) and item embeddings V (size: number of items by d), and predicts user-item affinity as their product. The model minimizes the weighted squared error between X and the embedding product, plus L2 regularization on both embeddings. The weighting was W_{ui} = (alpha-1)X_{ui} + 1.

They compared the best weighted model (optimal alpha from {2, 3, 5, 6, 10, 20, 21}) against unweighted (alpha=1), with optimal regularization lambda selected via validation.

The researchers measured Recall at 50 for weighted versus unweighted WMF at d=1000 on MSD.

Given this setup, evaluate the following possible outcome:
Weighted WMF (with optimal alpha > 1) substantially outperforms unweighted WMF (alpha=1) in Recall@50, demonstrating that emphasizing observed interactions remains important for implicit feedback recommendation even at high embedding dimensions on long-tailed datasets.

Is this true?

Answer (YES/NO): YES